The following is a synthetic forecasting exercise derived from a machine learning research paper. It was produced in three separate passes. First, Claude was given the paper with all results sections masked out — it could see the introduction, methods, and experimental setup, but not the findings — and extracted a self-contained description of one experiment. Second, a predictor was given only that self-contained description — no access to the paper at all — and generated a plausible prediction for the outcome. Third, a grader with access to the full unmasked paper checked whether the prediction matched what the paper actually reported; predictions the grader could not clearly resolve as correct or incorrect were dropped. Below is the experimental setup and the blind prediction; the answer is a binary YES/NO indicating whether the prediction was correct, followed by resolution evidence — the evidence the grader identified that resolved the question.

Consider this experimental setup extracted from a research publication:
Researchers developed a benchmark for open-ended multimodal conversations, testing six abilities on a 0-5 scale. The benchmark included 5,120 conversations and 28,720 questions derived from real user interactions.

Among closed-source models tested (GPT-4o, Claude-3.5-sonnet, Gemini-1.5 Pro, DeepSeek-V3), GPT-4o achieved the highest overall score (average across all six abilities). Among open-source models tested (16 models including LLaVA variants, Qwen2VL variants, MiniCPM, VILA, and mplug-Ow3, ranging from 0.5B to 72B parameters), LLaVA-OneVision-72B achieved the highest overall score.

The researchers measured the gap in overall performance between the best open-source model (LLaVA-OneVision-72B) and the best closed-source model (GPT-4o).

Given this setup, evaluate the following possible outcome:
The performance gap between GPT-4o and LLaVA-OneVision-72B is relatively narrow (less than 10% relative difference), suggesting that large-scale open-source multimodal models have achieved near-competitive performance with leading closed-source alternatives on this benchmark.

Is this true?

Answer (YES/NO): NO